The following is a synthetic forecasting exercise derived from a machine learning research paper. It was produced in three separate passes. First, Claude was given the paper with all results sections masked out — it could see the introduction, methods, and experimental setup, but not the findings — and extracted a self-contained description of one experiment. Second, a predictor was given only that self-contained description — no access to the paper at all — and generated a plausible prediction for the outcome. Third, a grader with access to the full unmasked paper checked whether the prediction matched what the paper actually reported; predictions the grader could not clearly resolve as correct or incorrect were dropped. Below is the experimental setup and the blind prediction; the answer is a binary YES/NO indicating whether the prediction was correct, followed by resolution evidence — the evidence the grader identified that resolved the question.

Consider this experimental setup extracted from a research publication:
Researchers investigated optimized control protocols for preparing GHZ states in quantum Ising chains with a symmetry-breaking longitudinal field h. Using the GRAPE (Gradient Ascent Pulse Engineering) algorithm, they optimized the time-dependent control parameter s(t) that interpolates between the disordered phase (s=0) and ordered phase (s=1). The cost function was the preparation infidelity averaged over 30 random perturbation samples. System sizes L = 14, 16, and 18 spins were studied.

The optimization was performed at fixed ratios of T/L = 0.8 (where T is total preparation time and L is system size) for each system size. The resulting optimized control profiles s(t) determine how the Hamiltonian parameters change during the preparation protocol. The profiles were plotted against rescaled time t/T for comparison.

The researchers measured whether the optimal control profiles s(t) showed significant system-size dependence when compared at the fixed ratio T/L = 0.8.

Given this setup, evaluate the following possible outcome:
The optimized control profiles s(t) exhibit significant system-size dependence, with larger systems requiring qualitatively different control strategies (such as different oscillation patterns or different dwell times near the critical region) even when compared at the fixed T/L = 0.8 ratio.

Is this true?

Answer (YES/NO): NO